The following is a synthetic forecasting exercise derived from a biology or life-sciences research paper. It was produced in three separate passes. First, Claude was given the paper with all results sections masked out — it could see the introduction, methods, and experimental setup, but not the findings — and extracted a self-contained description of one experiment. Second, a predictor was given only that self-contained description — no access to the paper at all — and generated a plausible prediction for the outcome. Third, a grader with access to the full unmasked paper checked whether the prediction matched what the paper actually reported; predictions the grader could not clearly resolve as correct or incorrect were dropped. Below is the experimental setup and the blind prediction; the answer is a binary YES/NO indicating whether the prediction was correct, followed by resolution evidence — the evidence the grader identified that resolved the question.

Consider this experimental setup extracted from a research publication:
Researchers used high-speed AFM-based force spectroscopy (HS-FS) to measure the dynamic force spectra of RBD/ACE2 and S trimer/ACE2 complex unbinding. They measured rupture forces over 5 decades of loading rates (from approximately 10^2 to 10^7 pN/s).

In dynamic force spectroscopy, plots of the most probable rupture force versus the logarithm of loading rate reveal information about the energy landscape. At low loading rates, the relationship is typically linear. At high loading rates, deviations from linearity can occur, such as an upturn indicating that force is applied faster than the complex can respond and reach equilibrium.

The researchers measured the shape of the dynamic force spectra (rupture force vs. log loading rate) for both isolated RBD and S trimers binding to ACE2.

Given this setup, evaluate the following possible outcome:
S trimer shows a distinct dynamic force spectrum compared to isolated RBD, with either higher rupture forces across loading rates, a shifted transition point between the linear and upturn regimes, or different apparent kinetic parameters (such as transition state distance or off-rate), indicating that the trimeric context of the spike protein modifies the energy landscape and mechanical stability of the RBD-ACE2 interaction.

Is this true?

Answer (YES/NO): NO